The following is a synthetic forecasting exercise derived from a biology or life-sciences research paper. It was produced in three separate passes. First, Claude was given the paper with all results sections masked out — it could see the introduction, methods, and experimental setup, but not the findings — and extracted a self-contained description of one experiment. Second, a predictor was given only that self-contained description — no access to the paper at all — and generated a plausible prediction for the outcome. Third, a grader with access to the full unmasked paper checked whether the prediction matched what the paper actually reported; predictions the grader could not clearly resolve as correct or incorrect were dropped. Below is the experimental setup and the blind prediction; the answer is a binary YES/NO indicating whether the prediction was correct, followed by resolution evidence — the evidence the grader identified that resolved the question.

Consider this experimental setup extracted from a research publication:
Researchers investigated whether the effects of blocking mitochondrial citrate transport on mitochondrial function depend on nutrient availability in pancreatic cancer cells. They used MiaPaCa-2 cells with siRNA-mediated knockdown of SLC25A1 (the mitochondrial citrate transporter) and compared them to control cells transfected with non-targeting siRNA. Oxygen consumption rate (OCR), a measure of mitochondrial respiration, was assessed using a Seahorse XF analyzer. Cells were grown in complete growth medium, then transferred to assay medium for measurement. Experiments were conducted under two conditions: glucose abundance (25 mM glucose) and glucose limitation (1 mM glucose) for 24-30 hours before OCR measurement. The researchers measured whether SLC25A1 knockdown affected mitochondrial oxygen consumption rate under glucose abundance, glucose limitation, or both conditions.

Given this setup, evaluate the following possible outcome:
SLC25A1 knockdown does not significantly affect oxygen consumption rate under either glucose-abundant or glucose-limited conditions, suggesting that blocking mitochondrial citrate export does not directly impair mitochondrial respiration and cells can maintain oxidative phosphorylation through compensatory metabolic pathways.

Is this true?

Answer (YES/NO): NO